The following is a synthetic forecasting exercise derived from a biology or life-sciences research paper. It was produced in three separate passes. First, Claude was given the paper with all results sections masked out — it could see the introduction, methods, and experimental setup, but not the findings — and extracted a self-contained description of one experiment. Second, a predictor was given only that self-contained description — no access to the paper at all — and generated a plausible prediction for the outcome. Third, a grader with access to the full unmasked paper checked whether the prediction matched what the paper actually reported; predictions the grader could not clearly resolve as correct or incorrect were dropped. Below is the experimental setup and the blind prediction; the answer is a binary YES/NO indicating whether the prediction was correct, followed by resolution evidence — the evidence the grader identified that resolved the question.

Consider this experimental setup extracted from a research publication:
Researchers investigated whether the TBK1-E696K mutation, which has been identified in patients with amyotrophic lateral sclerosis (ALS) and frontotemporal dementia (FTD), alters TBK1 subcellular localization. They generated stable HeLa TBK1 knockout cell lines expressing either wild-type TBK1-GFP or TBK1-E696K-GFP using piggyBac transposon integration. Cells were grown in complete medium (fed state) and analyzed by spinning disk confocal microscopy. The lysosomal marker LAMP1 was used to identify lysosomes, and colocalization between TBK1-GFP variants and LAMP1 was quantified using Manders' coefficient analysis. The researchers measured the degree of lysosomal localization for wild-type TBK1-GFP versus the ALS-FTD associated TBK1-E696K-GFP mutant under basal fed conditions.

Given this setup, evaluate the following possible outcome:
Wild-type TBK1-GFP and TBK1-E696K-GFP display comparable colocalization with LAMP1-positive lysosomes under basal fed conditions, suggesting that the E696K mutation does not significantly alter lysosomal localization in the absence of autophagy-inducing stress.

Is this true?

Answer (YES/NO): NO